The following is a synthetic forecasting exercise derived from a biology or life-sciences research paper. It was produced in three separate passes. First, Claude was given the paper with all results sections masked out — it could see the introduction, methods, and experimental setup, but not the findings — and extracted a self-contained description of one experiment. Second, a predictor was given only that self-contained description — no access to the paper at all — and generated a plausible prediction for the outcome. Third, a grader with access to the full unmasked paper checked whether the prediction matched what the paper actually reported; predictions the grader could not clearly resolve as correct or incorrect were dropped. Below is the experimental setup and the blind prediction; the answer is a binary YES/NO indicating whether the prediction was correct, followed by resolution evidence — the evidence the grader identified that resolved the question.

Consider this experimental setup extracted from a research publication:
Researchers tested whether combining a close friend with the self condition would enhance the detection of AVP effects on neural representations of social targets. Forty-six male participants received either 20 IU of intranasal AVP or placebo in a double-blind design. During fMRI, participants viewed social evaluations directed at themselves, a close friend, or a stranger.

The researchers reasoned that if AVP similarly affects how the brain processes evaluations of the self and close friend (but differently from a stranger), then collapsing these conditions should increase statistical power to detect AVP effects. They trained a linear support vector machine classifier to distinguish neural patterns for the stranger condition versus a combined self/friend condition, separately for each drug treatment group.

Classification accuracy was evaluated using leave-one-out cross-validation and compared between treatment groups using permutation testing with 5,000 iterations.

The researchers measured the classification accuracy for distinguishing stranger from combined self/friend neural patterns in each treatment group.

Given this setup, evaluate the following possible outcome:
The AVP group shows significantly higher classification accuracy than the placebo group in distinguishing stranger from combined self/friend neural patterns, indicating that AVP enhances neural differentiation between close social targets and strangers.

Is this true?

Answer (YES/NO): NO